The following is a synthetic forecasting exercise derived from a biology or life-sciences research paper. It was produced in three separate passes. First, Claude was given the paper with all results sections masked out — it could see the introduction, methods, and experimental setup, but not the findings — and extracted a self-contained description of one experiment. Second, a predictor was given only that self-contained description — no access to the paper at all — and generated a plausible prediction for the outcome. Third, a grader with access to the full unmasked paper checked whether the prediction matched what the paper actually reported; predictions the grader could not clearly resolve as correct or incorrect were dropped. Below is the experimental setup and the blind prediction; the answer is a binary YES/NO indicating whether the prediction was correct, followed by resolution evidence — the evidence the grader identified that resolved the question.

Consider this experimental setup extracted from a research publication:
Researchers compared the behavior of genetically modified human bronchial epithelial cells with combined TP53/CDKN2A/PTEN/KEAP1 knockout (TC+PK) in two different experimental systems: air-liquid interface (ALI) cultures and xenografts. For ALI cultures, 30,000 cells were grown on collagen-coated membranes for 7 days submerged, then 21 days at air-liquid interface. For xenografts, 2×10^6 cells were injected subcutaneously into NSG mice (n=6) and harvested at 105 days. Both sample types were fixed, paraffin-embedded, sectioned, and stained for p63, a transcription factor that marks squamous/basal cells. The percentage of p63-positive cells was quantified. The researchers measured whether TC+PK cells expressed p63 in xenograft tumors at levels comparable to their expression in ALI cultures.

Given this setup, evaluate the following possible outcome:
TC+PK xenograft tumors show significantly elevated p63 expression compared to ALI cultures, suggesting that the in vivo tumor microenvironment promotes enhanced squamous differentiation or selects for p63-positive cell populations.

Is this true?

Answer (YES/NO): NO